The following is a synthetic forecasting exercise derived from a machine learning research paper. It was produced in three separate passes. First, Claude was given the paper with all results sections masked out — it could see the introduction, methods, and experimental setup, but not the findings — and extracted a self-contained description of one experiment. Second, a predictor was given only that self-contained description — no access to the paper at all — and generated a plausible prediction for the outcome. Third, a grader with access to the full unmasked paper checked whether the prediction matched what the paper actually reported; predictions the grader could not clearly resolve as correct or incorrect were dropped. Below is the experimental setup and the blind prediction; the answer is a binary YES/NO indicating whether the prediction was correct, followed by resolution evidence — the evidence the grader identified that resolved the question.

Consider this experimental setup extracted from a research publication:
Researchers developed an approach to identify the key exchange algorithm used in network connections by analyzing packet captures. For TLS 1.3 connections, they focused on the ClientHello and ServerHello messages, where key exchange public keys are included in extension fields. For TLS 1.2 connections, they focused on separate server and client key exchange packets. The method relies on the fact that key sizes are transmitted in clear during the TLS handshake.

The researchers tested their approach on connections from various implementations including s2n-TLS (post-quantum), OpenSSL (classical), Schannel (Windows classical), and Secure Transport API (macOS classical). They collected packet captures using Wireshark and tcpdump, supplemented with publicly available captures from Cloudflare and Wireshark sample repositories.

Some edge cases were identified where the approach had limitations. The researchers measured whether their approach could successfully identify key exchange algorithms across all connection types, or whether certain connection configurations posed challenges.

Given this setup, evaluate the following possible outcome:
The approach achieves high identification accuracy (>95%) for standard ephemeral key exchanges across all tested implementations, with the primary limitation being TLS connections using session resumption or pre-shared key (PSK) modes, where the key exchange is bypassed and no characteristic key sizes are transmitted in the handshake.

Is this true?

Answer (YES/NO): NO